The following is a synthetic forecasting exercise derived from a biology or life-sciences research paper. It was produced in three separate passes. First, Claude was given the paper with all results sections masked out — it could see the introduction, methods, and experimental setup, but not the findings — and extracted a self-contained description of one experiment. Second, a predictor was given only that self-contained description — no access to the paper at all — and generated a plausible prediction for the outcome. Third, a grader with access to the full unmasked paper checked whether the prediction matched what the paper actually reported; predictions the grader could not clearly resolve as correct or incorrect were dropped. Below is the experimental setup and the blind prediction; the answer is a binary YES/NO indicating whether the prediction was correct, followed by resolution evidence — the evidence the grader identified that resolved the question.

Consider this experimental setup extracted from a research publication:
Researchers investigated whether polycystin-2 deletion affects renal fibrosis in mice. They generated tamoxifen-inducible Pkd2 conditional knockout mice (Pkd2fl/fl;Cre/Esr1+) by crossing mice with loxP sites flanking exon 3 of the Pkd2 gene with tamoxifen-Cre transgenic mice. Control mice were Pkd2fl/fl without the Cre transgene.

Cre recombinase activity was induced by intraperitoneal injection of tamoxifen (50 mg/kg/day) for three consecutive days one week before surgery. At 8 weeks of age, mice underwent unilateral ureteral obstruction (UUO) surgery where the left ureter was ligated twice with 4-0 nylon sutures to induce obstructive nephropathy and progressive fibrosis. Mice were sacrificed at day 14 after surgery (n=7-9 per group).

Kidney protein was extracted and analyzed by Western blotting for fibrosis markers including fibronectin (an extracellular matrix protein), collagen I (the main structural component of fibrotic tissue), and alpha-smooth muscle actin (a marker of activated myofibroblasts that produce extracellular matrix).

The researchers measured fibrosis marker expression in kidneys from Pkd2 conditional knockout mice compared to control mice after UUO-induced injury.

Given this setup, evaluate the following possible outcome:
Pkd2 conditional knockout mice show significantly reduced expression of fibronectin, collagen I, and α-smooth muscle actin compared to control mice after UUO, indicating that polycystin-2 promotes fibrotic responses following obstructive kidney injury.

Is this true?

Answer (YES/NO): YES